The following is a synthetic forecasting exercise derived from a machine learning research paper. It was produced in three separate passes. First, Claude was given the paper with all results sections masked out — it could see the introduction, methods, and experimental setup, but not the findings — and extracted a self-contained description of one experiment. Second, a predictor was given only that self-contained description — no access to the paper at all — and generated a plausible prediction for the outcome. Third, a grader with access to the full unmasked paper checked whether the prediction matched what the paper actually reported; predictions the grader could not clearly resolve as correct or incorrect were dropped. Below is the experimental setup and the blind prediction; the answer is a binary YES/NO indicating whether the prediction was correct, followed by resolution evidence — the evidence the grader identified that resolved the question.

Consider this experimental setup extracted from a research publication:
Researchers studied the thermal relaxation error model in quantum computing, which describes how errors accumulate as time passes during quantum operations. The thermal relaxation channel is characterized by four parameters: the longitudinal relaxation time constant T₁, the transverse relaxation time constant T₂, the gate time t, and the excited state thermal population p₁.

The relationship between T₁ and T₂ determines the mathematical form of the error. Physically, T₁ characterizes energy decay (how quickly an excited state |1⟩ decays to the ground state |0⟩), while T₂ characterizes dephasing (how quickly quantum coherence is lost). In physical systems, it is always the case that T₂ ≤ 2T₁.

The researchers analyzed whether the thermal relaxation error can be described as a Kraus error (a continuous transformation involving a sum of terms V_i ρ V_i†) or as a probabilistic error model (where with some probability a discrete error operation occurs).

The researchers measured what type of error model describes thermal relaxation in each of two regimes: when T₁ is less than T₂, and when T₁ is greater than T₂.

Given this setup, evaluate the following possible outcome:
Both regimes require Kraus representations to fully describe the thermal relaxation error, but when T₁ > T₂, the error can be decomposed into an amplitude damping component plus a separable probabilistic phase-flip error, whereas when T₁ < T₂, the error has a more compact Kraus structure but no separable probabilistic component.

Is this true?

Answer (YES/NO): NO